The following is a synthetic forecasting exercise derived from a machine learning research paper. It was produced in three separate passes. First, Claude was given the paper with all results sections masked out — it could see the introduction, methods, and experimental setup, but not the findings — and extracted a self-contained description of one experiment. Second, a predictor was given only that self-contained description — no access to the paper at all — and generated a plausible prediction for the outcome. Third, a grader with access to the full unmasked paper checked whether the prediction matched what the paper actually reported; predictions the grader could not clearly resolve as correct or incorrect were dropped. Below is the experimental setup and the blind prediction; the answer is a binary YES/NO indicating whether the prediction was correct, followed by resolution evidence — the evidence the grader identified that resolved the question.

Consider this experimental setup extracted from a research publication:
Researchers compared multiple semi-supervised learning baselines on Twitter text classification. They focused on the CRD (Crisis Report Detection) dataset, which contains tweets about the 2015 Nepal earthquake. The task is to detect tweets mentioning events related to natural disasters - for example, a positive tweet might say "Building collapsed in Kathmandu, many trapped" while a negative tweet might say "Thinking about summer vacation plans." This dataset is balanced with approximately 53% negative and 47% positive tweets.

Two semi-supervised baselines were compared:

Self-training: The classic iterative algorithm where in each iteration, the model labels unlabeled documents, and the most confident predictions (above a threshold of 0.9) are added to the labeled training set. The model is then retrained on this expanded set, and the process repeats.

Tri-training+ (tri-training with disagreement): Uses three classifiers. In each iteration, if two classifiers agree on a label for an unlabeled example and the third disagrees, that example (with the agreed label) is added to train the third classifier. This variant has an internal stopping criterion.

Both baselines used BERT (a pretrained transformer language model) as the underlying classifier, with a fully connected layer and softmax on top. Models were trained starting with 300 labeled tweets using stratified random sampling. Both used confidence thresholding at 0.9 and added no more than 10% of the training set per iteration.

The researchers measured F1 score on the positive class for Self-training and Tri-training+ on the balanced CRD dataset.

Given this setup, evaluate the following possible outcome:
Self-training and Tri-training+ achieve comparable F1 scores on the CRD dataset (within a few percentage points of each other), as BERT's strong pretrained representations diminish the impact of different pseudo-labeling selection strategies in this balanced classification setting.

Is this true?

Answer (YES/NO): YES